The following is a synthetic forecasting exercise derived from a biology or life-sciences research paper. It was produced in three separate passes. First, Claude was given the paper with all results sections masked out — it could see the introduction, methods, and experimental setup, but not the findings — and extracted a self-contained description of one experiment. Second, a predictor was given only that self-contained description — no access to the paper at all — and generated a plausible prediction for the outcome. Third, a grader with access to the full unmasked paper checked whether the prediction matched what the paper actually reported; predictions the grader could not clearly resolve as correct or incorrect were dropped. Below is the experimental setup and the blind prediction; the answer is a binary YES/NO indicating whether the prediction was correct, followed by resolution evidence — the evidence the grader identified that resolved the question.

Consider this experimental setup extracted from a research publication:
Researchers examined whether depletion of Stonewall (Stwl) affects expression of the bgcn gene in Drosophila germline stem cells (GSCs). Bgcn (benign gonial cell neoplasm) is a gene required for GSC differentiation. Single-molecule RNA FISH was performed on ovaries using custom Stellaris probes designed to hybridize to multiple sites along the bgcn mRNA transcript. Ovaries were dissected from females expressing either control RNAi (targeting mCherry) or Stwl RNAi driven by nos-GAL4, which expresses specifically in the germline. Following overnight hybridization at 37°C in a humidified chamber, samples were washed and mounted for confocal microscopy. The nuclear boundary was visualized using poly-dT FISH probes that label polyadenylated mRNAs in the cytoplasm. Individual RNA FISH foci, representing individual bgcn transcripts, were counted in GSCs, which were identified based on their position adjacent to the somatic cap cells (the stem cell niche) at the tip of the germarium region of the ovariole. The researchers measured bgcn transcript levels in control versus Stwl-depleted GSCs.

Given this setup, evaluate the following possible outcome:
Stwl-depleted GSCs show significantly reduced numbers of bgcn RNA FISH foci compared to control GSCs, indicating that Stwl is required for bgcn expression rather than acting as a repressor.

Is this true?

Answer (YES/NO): NO